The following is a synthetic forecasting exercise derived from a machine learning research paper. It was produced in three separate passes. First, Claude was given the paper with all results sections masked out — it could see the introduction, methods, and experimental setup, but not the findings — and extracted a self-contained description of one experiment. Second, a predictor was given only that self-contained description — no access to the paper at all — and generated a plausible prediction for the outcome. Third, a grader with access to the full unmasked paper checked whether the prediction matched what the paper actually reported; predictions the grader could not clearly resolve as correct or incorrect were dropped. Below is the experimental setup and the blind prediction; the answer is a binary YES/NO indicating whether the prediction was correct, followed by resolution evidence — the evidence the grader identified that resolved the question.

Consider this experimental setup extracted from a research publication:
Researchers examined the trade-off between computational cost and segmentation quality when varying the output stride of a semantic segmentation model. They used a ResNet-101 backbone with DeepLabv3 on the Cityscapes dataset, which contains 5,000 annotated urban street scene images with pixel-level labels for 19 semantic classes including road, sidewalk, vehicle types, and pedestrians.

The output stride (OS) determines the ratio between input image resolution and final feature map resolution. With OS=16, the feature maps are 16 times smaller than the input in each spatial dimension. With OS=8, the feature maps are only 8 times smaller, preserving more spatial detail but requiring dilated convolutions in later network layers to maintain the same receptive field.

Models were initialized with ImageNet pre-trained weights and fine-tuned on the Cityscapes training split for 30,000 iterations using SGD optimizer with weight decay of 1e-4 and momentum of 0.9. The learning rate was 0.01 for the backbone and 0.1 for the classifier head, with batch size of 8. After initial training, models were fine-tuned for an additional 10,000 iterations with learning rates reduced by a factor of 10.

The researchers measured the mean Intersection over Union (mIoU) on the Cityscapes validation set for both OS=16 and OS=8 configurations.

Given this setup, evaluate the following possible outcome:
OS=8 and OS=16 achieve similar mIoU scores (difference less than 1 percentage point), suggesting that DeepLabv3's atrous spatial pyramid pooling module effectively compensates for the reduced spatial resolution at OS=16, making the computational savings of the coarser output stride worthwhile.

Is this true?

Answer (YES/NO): NO